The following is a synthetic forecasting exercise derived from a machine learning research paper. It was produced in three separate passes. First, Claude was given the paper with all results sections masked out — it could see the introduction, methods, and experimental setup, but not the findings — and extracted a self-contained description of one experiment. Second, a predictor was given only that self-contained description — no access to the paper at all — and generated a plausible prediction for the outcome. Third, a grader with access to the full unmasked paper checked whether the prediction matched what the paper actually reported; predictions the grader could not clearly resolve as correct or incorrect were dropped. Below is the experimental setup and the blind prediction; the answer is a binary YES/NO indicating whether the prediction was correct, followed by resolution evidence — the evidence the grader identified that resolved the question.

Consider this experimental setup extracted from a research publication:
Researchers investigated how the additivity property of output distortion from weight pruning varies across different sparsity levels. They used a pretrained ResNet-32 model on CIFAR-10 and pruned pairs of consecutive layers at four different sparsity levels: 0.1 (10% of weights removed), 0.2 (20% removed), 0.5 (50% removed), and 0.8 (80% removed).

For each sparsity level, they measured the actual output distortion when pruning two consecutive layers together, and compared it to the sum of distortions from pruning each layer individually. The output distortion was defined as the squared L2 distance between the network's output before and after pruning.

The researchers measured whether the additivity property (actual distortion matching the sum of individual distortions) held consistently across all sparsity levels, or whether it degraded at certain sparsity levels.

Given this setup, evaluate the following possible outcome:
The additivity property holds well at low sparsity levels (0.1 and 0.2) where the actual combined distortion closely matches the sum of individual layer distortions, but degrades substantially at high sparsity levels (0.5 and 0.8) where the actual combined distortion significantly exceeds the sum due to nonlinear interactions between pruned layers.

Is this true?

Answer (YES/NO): NO